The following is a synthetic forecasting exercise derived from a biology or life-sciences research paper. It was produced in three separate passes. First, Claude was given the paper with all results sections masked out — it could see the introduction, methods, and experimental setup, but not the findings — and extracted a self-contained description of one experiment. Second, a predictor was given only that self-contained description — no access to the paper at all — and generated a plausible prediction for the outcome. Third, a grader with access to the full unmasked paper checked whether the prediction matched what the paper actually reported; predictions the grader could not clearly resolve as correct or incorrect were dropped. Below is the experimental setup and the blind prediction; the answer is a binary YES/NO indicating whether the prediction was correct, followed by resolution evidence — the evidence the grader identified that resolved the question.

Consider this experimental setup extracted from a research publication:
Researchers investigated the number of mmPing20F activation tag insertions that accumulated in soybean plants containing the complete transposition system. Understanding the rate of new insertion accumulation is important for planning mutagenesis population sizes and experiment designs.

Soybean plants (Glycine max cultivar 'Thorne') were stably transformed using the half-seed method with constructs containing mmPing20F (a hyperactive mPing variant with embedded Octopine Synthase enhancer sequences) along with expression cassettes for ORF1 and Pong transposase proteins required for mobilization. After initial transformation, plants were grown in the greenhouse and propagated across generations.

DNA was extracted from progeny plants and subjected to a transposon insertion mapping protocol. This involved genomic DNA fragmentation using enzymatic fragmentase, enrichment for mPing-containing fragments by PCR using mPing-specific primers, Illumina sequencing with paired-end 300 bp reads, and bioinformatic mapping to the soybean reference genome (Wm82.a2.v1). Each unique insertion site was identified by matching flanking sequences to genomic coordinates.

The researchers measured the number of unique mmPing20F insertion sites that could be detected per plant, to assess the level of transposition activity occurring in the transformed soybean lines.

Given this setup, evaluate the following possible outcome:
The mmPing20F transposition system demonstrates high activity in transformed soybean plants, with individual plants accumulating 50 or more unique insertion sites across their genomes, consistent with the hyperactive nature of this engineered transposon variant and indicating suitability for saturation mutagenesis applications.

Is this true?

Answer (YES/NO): NO